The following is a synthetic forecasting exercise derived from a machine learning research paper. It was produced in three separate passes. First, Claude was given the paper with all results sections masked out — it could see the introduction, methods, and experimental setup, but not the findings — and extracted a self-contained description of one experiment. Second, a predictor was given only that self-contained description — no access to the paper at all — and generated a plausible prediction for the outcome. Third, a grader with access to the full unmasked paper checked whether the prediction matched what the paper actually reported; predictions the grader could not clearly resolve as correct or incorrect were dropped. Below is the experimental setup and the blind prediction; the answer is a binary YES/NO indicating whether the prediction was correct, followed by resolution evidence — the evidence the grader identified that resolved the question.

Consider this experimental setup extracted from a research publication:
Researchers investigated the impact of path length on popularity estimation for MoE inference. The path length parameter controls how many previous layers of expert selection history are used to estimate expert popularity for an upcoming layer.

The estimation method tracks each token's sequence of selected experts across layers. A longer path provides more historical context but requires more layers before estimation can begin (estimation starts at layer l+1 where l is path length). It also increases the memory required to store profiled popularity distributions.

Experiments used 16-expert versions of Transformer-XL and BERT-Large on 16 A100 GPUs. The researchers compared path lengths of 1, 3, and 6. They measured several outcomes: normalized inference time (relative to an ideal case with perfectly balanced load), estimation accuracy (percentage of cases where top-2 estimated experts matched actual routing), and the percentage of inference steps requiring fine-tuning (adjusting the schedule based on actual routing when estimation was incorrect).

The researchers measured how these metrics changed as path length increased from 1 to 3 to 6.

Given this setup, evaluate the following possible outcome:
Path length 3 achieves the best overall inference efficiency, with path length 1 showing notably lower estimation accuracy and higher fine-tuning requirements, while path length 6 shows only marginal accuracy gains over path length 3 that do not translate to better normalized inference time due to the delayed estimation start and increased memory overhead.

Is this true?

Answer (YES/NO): NO